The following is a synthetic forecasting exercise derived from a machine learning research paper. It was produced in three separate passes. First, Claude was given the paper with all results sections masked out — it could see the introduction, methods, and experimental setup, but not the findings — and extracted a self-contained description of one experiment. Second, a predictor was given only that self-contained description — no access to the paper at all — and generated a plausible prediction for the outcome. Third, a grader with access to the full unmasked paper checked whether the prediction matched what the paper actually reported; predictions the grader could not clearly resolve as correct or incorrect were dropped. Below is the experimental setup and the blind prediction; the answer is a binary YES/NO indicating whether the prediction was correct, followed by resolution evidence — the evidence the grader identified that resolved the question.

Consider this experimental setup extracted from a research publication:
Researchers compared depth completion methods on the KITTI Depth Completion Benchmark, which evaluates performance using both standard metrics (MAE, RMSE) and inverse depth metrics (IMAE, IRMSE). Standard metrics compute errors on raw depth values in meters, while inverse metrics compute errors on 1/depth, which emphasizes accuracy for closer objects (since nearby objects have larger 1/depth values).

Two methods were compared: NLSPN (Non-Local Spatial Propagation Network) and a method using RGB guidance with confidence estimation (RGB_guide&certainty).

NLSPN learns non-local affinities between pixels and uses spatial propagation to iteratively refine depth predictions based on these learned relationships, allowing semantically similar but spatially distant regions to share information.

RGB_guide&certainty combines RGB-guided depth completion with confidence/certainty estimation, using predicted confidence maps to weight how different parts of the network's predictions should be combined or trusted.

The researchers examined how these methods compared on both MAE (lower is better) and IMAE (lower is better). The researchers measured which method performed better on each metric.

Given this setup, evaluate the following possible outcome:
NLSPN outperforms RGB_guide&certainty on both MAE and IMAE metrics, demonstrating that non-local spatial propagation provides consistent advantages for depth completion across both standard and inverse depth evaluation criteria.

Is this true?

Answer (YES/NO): YES